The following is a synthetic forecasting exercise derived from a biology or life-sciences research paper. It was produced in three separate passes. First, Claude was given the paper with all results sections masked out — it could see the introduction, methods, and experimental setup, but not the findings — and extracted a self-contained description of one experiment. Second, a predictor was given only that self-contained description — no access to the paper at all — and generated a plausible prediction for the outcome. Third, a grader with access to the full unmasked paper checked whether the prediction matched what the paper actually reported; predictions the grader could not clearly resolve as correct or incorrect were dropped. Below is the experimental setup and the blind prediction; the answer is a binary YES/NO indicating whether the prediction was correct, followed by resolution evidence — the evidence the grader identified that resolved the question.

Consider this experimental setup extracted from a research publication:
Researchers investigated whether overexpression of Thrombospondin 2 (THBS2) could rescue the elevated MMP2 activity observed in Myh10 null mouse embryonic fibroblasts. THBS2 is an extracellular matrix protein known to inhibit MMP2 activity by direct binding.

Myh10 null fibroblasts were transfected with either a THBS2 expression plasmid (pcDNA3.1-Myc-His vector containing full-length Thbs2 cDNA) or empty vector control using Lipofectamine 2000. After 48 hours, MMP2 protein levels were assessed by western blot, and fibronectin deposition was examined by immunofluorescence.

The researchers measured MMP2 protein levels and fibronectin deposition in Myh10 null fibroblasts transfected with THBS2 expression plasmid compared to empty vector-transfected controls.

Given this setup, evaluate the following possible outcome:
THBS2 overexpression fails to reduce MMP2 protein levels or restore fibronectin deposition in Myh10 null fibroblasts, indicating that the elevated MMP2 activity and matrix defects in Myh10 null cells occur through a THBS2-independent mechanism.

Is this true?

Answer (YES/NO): NO